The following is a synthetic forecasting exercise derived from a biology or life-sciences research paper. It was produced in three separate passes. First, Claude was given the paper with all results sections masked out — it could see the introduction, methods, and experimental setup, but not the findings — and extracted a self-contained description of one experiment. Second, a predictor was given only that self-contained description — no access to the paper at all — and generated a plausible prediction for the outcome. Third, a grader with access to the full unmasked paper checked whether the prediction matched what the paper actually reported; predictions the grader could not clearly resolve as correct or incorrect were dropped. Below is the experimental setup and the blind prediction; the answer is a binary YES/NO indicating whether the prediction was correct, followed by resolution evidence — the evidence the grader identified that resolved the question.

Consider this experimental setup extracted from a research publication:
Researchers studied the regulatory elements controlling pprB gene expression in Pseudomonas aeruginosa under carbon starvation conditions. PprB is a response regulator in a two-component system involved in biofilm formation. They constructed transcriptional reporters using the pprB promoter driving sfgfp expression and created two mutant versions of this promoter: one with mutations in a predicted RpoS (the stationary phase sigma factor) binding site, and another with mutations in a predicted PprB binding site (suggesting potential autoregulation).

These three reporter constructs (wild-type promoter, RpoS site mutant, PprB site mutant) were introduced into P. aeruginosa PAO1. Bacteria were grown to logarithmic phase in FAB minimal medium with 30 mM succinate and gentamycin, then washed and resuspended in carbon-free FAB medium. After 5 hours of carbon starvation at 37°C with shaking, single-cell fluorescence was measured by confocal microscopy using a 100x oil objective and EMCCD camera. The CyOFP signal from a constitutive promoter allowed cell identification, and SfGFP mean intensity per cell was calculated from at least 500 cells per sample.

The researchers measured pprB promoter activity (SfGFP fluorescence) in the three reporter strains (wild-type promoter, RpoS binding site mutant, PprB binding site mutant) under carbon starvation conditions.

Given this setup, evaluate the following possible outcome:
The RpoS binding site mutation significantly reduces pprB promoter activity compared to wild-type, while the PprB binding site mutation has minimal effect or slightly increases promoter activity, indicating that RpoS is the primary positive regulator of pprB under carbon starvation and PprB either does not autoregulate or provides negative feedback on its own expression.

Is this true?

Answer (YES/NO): NO